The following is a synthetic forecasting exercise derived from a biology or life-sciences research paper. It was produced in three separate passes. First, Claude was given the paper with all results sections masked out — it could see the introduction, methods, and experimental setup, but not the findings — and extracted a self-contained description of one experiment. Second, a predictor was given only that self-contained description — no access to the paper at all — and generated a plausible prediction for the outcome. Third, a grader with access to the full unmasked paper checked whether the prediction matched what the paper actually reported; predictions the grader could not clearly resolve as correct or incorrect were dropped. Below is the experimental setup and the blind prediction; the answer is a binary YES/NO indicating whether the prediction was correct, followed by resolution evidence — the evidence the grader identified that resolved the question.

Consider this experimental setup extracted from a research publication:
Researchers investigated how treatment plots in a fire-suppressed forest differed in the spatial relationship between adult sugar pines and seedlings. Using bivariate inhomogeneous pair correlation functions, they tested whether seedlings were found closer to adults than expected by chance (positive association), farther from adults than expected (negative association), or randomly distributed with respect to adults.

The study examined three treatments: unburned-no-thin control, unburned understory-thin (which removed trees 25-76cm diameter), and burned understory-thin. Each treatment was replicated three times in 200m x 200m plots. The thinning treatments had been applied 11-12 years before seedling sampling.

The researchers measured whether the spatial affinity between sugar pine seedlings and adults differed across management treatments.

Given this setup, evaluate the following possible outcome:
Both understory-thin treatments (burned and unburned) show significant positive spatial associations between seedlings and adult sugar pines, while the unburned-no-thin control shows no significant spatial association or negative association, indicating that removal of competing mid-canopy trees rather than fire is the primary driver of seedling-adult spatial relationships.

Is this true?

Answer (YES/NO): NO